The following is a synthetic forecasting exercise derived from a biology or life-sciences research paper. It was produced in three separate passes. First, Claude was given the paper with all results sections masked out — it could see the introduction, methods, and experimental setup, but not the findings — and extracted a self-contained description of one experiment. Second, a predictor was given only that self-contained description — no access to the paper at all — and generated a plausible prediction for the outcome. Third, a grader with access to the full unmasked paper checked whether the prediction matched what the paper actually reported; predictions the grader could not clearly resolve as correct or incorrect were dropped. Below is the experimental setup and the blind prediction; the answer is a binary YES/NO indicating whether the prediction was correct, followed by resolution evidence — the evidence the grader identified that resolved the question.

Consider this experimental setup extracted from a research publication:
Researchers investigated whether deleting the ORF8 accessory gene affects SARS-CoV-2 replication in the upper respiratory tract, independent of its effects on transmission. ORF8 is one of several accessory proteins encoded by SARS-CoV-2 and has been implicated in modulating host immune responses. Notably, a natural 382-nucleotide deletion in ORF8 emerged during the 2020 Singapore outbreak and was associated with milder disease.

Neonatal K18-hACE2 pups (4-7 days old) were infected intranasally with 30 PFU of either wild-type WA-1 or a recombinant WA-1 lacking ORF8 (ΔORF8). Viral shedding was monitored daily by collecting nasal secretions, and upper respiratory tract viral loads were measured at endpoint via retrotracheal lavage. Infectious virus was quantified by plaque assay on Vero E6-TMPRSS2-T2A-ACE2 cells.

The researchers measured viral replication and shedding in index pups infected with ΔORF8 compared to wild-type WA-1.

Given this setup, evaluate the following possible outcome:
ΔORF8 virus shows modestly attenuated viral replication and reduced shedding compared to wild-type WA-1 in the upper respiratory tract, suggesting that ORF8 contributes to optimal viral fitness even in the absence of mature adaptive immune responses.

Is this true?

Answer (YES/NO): NO